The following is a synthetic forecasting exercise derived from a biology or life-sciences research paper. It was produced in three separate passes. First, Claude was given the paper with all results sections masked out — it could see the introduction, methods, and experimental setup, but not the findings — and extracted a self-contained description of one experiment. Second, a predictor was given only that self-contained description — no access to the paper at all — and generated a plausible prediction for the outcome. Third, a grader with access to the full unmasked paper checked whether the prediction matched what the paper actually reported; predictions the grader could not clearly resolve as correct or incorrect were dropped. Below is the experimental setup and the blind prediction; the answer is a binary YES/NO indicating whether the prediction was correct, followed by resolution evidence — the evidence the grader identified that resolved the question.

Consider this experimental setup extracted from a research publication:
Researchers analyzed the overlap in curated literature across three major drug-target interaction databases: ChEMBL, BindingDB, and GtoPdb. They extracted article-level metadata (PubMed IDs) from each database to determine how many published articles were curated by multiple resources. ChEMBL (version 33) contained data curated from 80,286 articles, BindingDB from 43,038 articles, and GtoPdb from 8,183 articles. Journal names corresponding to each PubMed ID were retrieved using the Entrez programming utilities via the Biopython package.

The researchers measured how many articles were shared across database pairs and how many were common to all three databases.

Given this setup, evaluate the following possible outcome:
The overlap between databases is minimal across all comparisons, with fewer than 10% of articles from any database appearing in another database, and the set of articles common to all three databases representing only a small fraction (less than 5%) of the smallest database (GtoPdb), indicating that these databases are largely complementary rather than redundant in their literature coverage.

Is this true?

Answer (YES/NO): NO